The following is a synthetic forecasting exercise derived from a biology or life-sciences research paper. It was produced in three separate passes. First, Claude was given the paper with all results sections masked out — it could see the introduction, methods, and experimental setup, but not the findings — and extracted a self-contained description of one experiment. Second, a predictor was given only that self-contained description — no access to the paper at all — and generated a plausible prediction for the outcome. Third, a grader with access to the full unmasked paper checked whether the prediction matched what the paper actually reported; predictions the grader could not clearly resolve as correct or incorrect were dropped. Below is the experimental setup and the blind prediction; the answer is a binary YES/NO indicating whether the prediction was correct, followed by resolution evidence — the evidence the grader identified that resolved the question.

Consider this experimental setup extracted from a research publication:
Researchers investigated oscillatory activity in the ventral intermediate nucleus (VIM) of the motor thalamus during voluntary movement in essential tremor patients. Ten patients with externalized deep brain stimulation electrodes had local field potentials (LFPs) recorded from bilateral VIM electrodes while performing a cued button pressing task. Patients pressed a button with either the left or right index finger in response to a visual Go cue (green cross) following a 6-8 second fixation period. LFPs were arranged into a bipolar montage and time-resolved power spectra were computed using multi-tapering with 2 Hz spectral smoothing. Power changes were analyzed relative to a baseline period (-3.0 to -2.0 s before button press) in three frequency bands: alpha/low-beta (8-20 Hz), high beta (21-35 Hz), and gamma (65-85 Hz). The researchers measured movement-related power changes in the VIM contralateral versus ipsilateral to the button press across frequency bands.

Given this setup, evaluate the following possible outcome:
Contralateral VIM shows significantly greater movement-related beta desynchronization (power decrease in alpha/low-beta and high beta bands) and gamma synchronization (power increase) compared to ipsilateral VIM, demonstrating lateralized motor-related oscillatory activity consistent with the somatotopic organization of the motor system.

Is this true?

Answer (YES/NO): NO